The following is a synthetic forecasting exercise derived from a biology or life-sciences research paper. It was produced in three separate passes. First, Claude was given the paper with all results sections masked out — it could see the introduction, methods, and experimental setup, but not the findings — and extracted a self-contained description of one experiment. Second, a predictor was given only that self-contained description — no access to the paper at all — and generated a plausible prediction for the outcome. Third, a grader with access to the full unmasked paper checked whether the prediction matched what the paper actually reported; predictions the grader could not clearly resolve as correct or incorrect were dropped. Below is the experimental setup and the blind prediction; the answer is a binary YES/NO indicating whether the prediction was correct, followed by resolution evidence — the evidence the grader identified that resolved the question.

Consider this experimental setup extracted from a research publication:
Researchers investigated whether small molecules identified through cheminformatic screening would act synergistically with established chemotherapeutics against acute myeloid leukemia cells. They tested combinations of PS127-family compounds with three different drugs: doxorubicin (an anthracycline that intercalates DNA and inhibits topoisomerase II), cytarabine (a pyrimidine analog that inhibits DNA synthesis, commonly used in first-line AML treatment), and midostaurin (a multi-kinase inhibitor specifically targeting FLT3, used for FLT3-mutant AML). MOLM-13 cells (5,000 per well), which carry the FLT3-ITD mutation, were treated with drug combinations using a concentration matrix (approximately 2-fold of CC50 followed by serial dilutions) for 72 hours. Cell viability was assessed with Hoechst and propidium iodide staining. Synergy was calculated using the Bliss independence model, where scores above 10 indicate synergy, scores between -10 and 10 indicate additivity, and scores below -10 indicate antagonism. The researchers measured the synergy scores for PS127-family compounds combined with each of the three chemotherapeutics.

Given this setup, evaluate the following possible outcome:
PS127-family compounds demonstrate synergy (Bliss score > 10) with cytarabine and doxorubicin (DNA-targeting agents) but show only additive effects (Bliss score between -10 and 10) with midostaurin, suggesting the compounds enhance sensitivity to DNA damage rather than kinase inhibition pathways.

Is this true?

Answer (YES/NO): NO